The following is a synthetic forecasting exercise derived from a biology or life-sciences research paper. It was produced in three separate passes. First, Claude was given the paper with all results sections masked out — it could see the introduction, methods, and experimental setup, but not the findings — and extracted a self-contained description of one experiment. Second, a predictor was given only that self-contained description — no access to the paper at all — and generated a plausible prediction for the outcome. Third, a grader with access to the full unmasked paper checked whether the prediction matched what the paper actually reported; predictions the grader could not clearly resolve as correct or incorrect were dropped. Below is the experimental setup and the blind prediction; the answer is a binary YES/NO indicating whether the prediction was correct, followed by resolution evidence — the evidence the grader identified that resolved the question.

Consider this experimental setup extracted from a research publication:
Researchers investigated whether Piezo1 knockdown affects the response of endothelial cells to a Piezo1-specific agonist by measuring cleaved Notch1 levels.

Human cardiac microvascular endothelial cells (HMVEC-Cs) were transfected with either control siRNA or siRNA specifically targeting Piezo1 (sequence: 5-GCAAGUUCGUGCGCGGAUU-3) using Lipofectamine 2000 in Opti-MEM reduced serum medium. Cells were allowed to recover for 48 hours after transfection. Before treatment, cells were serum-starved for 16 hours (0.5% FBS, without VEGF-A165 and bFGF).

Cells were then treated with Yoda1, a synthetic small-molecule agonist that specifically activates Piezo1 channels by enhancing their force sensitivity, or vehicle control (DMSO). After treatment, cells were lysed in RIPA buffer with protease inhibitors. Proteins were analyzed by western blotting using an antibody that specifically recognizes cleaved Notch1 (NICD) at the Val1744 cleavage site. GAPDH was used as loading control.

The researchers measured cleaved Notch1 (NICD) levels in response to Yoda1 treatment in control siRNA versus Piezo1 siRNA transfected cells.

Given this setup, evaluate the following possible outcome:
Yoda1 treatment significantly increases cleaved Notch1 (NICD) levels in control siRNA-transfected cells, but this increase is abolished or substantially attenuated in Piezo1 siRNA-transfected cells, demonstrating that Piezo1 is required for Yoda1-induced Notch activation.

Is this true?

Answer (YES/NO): YES